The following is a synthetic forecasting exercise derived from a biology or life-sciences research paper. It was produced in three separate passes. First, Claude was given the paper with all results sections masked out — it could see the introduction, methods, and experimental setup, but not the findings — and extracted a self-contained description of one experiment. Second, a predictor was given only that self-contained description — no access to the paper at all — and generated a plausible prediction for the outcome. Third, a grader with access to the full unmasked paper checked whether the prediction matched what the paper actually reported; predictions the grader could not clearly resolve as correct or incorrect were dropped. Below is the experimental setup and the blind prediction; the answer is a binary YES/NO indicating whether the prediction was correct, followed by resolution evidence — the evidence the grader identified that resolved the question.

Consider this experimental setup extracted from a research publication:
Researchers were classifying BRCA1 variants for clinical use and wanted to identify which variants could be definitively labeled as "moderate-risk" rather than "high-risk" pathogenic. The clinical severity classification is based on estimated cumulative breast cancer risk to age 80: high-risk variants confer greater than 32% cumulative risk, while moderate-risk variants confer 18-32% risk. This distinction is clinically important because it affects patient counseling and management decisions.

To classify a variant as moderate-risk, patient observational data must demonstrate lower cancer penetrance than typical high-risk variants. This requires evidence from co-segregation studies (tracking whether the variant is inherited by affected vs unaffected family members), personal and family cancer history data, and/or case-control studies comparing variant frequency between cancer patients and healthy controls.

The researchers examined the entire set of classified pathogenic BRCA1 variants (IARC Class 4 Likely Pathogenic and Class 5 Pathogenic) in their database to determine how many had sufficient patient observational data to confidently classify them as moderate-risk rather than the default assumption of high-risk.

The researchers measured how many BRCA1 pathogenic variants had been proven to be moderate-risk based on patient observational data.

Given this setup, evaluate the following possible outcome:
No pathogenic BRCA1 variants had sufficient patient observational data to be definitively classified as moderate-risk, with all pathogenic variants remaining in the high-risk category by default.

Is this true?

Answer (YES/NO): NO